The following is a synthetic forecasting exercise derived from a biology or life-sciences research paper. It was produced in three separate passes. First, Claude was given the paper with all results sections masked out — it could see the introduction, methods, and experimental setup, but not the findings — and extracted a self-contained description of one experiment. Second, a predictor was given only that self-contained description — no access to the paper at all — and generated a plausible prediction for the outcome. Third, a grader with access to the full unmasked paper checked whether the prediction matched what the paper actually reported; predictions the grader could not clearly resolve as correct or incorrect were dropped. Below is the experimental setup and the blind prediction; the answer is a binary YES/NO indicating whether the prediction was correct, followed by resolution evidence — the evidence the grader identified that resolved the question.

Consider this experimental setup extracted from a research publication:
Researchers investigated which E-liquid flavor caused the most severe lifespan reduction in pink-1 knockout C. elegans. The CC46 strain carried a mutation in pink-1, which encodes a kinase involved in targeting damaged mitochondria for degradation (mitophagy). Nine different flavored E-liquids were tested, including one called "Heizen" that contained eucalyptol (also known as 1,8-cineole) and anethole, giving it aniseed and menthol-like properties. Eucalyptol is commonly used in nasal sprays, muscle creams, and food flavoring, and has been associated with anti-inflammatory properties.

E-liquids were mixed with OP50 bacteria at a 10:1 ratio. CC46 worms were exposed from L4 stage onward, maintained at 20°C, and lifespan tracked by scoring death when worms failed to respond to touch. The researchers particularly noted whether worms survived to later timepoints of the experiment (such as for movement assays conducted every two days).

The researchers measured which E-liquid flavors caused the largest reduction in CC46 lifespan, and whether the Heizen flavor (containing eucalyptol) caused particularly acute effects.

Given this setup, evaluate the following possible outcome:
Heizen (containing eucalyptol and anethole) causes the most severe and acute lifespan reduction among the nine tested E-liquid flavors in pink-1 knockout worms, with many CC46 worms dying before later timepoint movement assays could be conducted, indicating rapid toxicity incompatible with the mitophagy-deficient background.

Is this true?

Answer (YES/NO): YES